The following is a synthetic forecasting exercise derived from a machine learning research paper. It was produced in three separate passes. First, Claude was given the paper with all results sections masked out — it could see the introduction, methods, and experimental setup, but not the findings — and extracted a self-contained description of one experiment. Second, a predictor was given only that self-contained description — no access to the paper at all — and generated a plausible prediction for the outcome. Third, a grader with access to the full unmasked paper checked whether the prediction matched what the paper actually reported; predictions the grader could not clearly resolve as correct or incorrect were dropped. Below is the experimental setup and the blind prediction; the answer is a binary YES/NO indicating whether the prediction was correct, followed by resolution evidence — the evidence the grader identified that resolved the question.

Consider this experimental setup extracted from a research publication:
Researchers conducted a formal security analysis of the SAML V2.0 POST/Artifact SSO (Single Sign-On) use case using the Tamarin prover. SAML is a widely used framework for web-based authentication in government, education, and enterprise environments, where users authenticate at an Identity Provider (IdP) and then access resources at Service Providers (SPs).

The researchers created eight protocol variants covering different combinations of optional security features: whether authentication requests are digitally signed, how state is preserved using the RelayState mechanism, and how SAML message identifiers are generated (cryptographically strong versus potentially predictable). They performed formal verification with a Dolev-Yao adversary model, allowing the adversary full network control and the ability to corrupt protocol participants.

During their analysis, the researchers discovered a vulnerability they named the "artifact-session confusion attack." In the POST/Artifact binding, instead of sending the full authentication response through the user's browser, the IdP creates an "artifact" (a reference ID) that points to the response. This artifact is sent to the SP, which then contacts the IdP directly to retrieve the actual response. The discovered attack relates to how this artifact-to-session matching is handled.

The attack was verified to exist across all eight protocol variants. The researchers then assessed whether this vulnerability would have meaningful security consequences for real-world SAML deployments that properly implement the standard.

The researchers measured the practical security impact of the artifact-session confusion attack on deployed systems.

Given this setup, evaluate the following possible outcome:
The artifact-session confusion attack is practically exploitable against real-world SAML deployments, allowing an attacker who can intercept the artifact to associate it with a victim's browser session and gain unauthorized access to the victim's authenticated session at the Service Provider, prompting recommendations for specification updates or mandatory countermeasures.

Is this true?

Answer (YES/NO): NO